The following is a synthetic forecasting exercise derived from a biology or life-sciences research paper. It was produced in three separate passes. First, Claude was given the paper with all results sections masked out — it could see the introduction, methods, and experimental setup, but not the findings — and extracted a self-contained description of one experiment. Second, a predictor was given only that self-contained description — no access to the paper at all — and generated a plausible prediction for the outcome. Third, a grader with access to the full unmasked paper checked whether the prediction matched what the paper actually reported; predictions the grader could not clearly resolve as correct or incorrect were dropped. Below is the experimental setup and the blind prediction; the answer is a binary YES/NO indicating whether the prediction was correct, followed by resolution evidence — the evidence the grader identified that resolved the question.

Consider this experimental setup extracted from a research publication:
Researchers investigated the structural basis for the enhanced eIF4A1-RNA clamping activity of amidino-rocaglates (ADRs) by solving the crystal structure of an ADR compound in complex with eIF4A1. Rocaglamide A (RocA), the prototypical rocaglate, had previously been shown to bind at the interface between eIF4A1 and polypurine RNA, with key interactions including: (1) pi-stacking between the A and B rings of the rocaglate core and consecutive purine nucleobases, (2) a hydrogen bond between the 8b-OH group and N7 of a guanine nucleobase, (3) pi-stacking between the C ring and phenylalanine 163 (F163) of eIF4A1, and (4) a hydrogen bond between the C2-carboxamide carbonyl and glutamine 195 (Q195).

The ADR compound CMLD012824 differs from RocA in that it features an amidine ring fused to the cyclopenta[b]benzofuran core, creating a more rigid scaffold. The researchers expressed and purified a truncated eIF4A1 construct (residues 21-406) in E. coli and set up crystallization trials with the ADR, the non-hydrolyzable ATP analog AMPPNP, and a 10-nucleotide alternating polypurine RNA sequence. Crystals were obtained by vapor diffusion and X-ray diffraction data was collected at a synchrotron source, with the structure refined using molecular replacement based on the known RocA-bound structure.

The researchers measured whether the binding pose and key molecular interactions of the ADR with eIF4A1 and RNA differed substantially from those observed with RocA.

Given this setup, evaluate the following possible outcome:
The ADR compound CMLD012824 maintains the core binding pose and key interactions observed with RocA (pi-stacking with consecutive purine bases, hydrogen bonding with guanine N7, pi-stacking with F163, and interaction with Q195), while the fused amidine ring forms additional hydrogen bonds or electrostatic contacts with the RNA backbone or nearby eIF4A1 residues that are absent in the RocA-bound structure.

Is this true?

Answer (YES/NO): NO